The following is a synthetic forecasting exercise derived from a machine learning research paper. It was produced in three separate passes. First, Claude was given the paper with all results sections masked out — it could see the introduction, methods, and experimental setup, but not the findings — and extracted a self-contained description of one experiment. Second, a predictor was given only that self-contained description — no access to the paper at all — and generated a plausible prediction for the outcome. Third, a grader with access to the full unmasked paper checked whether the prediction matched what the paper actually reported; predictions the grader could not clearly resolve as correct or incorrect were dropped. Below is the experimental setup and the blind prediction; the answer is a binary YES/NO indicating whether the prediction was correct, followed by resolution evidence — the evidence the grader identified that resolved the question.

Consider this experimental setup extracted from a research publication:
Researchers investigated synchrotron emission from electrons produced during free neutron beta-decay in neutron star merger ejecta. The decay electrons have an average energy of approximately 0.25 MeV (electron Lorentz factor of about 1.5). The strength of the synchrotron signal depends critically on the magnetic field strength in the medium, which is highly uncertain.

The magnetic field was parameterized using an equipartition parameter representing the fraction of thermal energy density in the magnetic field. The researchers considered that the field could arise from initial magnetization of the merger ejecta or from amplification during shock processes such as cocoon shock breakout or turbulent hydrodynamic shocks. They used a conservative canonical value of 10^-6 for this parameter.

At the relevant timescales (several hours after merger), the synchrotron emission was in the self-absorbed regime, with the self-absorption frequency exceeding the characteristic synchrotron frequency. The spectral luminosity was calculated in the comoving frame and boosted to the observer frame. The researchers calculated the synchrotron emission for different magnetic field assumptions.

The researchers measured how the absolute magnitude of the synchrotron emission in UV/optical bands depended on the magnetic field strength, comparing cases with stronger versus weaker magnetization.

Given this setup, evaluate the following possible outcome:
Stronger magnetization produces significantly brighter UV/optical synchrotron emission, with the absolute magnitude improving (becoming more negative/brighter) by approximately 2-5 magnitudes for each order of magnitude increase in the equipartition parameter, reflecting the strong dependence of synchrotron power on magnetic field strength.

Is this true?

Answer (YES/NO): NO